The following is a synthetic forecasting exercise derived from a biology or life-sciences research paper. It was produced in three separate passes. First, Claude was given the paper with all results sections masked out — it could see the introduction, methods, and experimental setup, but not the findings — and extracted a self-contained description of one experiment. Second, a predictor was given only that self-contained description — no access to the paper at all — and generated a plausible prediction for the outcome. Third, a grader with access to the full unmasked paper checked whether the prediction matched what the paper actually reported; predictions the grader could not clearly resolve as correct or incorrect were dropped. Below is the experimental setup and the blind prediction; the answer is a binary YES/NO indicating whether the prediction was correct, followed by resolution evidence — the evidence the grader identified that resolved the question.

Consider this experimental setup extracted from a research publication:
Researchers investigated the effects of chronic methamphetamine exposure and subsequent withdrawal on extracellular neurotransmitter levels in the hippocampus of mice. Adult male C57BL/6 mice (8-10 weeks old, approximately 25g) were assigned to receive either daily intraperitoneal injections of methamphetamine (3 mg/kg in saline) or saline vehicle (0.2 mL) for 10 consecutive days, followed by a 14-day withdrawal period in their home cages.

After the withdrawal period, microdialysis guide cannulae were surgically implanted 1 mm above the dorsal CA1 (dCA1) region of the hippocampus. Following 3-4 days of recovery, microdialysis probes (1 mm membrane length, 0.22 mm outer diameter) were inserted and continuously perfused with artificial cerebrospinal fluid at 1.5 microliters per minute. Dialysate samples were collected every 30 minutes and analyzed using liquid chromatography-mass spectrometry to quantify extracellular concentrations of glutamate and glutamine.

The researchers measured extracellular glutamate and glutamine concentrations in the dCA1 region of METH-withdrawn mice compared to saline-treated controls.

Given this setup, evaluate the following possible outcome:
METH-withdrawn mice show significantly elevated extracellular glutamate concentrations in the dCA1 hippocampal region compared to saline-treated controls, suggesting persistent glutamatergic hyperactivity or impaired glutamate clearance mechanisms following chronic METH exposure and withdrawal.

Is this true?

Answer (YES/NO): YES